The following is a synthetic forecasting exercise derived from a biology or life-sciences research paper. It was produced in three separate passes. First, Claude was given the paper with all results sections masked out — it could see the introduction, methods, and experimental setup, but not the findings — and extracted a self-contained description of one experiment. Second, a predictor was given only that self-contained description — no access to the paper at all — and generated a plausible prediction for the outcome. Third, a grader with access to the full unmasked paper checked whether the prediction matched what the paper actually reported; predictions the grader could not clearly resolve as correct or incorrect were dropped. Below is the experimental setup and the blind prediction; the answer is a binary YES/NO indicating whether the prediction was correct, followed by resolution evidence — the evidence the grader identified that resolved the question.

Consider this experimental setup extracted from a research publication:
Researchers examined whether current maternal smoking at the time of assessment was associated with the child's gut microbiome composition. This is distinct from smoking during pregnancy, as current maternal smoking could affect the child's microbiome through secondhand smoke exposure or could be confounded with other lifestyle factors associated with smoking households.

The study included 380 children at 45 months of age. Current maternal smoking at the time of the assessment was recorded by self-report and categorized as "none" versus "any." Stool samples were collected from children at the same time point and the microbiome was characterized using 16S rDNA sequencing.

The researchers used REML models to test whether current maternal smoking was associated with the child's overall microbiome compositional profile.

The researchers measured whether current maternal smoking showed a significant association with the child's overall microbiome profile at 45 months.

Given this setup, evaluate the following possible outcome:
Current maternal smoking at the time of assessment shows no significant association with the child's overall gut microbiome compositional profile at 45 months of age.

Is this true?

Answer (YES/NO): NO